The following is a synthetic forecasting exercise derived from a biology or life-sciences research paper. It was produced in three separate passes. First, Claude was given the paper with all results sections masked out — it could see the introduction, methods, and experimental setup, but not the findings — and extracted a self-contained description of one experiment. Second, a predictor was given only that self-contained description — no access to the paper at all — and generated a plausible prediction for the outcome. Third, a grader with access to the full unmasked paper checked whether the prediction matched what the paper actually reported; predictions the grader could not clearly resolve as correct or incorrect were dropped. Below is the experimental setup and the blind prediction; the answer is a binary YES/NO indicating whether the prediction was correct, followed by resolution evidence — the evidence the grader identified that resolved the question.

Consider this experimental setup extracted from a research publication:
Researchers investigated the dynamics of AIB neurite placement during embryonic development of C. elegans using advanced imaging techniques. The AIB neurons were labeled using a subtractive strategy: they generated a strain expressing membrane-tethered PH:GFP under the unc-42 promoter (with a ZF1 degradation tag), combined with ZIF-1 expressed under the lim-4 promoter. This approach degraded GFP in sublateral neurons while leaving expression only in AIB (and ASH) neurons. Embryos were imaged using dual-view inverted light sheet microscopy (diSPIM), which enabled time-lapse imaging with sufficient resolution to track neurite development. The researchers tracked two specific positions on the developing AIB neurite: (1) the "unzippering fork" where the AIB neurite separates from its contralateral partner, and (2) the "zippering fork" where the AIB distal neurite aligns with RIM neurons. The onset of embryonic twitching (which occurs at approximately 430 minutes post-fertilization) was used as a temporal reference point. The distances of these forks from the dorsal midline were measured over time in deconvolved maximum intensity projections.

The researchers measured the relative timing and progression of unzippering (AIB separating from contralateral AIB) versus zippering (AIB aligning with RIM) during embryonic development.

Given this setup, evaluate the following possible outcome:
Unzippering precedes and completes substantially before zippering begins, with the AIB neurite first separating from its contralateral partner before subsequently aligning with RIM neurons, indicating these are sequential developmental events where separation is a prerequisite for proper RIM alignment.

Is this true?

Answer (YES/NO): NO